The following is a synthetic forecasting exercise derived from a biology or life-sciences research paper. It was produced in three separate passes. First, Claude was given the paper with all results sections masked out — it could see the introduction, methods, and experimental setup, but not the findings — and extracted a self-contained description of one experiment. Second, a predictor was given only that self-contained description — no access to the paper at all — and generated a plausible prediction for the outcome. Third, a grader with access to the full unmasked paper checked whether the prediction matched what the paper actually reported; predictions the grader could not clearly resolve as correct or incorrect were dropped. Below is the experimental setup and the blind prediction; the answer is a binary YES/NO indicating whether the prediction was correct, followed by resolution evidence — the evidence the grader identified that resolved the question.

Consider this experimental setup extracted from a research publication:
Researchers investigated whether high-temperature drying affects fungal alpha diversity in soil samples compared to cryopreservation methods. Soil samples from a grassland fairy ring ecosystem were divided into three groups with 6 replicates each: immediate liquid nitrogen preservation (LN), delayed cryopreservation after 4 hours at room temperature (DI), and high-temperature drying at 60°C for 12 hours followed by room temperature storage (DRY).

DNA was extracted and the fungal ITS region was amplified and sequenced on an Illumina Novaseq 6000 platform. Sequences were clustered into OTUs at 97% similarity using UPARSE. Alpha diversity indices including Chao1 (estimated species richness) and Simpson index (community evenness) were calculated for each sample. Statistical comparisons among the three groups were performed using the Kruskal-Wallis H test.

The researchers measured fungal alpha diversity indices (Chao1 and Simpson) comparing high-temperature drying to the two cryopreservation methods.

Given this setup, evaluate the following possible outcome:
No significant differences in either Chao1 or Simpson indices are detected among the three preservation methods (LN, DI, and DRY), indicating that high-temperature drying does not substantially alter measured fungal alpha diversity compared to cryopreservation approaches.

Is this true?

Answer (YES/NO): NO